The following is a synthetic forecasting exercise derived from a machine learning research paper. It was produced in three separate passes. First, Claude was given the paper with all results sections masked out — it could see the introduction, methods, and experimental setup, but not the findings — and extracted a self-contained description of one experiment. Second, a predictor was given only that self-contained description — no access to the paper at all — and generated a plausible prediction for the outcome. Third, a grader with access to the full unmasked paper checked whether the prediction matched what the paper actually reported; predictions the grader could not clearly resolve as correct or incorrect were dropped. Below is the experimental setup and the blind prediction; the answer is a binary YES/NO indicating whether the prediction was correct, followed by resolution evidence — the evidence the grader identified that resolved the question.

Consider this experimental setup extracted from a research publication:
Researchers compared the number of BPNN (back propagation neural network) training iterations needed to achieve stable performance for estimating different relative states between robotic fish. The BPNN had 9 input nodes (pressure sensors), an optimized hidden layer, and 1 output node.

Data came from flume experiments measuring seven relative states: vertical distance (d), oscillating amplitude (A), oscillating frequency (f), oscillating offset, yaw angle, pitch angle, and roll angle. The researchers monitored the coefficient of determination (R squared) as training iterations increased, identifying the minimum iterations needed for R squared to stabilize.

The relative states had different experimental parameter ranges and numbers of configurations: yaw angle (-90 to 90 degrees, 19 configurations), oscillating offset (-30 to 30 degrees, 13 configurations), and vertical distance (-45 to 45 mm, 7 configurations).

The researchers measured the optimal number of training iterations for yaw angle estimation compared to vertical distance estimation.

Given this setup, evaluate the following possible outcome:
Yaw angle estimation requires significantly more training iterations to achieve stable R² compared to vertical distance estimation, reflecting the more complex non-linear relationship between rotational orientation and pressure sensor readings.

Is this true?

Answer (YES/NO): YES